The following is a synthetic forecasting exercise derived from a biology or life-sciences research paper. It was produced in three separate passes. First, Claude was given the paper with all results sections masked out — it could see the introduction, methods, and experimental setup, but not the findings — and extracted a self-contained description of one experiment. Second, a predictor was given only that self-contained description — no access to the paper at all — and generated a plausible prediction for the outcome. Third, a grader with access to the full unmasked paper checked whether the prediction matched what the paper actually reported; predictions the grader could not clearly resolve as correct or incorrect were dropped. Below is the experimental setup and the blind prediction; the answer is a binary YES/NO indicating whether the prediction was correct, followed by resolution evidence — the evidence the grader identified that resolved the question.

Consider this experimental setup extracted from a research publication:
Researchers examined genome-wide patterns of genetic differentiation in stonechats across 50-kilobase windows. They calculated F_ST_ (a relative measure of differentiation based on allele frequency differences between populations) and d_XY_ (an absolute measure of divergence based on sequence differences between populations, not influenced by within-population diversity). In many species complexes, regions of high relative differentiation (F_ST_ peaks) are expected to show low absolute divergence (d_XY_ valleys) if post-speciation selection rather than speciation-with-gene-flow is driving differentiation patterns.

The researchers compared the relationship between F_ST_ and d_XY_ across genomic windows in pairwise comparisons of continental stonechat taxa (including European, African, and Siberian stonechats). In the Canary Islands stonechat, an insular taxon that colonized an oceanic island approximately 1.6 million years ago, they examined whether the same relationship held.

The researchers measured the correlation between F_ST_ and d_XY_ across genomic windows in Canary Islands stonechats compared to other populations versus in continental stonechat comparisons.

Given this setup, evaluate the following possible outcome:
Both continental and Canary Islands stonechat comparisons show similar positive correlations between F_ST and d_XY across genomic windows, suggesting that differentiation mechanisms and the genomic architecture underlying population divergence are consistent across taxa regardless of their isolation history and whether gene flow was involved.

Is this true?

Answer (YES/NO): NO